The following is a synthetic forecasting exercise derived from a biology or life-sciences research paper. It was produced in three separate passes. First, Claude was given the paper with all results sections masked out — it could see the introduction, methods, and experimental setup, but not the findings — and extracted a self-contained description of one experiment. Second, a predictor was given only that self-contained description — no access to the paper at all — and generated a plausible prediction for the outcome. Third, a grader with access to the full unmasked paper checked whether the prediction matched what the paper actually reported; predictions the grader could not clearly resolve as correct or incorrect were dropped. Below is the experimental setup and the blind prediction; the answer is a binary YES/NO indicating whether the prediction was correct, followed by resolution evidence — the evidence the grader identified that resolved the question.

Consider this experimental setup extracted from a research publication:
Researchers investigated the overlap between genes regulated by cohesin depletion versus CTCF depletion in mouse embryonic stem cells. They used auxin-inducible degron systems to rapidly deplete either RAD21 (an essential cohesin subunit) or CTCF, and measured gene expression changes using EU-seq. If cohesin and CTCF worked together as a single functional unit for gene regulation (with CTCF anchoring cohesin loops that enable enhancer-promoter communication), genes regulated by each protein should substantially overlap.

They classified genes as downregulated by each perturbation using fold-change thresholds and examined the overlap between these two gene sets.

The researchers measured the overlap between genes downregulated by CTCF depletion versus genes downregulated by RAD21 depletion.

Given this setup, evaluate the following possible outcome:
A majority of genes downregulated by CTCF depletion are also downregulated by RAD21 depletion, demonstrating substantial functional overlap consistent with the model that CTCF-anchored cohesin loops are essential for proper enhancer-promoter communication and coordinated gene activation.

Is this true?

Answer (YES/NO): NO